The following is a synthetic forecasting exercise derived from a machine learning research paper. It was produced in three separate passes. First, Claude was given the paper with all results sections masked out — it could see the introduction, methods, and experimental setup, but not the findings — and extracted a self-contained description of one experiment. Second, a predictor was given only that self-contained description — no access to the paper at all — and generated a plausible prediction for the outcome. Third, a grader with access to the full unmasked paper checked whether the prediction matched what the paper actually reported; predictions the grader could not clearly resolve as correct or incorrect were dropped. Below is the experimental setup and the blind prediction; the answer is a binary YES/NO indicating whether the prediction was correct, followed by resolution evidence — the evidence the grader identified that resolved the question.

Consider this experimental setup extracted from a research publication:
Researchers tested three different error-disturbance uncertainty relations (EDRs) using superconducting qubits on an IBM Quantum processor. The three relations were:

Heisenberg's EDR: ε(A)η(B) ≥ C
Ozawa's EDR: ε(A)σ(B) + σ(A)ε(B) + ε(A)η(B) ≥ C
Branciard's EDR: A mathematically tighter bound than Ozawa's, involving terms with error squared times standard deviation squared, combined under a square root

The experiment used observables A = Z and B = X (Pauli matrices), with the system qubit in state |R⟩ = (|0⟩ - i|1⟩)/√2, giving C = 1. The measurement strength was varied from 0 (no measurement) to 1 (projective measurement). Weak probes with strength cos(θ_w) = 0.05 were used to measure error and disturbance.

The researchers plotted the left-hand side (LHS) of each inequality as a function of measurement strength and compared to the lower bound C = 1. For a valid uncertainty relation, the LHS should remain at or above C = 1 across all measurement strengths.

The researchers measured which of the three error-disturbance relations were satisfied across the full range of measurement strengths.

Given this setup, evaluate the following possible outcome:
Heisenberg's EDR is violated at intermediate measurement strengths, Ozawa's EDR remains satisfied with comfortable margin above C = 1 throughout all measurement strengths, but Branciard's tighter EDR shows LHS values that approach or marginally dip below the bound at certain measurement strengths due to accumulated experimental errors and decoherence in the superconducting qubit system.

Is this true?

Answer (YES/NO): NO